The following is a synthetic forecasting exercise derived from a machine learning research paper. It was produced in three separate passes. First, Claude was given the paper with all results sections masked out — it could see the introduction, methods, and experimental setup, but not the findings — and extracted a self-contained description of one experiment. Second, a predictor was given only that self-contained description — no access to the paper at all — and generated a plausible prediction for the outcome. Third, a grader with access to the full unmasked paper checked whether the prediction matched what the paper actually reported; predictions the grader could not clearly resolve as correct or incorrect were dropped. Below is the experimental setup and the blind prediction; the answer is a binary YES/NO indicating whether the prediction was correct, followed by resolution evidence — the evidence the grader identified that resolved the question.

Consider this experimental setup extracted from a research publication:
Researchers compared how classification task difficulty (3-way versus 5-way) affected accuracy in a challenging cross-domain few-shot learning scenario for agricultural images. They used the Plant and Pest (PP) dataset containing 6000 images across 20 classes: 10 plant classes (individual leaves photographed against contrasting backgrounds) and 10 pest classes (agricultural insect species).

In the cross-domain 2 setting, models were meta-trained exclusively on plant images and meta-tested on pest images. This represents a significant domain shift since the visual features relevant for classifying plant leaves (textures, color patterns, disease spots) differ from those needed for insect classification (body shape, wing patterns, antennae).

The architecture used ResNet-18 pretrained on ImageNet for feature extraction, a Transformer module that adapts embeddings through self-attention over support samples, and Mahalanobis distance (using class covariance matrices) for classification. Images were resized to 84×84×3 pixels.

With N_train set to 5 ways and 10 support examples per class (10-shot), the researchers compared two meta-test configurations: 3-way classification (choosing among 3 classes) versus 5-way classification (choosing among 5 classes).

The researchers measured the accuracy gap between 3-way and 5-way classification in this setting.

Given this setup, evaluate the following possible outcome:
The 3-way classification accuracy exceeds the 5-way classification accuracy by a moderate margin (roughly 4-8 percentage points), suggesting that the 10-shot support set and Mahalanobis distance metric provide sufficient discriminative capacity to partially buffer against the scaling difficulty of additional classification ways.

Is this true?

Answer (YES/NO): NO